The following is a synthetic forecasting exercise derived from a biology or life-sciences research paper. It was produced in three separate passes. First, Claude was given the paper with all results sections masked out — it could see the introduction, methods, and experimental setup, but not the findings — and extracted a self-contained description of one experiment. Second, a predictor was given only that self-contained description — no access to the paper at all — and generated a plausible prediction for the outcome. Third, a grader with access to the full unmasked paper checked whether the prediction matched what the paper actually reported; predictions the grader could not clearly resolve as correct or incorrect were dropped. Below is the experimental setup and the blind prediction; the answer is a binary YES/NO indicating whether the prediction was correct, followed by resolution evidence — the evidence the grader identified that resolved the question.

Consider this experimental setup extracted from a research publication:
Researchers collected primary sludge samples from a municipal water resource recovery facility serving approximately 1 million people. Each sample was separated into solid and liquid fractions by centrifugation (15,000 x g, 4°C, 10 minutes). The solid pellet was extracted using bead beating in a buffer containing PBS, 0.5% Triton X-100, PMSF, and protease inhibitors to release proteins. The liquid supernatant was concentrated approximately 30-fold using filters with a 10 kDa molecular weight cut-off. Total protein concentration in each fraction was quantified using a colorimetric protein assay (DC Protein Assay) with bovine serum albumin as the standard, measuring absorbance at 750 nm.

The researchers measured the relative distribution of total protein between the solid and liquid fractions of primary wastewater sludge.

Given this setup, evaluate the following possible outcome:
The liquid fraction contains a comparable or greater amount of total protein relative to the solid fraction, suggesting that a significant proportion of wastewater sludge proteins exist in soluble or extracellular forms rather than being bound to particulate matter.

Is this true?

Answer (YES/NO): NO